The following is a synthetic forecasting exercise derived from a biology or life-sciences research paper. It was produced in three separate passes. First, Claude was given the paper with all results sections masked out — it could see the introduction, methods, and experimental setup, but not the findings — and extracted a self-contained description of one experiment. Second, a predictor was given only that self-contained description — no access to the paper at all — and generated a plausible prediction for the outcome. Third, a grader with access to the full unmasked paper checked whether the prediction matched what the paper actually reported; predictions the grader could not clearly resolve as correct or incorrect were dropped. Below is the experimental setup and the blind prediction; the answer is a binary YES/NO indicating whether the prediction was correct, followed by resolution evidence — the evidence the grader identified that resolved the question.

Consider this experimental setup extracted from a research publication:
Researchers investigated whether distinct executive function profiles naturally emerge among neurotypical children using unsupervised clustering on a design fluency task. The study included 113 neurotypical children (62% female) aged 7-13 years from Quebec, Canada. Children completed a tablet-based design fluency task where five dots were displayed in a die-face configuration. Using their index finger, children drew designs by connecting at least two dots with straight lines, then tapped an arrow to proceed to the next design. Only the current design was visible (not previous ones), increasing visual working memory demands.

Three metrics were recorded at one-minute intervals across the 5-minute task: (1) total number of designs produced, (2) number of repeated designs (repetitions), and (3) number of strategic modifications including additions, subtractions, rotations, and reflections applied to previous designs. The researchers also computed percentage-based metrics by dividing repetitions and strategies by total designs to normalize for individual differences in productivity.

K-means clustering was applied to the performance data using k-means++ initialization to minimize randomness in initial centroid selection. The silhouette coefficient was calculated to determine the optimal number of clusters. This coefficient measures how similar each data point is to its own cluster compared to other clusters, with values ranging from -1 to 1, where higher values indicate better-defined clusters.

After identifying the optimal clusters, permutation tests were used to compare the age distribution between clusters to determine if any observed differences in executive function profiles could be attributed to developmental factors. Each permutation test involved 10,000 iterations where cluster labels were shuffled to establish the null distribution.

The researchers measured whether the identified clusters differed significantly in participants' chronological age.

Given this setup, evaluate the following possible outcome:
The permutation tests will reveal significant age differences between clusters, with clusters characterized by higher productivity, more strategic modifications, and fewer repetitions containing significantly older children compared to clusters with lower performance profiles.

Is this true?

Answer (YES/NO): NO